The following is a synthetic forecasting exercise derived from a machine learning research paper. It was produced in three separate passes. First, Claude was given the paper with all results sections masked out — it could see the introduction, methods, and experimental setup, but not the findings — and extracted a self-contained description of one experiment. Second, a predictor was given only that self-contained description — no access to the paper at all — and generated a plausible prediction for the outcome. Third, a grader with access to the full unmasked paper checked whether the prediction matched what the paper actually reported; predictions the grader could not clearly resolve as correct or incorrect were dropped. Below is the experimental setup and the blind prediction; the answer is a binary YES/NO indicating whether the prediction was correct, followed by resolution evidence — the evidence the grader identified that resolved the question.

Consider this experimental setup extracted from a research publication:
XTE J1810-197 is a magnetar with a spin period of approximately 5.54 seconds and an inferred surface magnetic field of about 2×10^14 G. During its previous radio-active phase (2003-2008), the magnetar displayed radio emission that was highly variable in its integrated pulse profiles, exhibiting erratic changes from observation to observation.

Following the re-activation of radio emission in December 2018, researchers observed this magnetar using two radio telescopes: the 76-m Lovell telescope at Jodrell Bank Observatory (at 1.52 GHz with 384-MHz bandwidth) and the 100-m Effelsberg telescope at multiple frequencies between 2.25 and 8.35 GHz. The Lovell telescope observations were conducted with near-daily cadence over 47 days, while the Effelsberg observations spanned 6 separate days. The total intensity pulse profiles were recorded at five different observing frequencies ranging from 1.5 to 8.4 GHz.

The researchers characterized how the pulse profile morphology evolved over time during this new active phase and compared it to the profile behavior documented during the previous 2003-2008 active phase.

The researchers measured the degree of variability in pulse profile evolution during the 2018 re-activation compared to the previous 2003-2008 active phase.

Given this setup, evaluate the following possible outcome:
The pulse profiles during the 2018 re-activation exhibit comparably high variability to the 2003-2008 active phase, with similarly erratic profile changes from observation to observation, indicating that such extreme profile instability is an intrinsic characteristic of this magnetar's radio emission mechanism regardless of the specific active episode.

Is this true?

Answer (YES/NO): NO